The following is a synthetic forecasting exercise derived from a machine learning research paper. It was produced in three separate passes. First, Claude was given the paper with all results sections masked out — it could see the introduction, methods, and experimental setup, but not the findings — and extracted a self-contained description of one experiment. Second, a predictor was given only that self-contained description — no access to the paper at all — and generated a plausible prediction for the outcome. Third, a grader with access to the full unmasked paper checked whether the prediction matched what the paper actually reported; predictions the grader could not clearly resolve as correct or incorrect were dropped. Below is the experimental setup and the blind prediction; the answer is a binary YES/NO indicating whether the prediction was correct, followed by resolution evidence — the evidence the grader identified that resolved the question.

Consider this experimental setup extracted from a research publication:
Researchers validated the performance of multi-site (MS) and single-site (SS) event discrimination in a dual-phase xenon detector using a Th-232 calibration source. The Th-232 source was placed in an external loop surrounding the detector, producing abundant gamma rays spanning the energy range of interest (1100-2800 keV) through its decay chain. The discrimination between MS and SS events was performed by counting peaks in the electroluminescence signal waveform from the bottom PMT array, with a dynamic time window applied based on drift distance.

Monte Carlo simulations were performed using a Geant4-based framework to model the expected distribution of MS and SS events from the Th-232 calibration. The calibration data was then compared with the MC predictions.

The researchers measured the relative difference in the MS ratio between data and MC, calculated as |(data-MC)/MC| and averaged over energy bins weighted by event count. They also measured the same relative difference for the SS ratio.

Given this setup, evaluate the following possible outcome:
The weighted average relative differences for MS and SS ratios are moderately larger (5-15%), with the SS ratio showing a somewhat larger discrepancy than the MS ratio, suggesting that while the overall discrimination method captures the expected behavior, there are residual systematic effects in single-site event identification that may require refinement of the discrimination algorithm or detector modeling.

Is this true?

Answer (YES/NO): NO